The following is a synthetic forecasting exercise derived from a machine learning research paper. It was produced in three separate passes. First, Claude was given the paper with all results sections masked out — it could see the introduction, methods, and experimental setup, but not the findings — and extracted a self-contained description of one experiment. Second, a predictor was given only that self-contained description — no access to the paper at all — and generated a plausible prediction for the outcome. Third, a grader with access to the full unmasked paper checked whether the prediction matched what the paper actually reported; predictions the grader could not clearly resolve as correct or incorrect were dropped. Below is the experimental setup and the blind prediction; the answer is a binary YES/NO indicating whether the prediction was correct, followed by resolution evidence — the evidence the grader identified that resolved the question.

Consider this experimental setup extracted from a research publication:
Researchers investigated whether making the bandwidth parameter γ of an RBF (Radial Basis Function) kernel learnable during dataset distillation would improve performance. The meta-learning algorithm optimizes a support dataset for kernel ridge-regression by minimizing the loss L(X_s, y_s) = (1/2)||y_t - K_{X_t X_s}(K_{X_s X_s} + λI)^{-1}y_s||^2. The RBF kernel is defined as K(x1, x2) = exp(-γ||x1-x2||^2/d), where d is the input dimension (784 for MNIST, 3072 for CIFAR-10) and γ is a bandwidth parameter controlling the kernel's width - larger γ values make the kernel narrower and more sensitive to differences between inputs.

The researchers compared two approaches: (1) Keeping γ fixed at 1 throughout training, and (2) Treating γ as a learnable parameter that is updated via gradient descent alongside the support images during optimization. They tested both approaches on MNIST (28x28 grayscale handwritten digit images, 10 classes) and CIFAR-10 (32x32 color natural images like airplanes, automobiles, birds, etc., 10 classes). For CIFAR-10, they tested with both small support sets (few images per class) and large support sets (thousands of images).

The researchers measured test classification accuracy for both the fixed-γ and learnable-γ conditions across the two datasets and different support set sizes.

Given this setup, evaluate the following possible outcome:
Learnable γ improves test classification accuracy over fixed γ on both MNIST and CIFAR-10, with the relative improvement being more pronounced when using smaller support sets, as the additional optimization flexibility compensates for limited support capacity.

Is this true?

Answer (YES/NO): NO